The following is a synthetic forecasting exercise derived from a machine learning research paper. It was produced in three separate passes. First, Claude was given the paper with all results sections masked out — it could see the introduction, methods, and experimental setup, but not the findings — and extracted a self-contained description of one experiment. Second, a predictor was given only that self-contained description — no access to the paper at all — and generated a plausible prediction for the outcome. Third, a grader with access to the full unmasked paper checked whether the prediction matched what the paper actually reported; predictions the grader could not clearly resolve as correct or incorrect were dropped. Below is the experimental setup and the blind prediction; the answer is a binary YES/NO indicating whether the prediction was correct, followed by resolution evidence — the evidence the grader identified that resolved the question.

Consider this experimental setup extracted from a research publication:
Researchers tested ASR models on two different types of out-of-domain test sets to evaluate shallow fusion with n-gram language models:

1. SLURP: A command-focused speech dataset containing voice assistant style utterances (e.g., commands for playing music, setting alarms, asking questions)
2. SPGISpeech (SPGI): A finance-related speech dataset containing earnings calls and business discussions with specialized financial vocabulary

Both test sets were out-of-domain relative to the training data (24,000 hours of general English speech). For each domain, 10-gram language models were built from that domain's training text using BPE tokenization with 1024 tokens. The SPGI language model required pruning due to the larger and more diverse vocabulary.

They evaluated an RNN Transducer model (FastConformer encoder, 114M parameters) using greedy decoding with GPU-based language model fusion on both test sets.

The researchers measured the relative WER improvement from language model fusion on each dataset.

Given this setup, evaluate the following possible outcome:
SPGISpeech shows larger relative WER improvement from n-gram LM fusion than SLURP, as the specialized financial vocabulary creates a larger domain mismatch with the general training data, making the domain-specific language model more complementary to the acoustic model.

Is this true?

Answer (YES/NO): NO